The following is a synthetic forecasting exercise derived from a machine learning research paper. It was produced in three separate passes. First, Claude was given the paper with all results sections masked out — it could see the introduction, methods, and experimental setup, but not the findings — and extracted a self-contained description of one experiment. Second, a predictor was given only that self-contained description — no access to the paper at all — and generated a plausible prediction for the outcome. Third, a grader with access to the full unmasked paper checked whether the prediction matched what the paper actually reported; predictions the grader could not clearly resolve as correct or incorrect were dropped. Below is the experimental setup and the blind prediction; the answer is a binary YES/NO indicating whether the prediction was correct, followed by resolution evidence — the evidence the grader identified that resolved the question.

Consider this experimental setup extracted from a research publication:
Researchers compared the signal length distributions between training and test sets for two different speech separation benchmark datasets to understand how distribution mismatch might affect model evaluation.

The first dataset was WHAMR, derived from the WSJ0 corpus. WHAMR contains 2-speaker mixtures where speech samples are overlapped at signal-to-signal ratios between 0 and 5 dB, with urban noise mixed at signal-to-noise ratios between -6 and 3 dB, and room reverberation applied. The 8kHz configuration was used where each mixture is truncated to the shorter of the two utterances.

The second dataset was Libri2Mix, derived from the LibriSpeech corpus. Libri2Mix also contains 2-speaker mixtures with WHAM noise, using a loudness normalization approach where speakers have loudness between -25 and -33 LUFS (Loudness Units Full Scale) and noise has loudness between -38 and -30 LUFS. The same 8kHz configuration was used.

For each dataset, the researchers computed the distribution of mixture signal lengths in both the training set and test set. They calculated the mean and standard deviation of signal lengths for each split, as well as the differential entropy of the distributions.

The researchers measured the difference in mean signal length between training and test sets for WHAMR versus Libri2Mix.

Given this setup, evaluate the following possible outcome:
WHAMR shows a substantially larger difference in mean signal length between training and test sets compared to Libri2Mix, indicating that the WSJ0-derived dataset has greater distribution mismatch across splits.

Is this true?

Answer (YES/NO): NO